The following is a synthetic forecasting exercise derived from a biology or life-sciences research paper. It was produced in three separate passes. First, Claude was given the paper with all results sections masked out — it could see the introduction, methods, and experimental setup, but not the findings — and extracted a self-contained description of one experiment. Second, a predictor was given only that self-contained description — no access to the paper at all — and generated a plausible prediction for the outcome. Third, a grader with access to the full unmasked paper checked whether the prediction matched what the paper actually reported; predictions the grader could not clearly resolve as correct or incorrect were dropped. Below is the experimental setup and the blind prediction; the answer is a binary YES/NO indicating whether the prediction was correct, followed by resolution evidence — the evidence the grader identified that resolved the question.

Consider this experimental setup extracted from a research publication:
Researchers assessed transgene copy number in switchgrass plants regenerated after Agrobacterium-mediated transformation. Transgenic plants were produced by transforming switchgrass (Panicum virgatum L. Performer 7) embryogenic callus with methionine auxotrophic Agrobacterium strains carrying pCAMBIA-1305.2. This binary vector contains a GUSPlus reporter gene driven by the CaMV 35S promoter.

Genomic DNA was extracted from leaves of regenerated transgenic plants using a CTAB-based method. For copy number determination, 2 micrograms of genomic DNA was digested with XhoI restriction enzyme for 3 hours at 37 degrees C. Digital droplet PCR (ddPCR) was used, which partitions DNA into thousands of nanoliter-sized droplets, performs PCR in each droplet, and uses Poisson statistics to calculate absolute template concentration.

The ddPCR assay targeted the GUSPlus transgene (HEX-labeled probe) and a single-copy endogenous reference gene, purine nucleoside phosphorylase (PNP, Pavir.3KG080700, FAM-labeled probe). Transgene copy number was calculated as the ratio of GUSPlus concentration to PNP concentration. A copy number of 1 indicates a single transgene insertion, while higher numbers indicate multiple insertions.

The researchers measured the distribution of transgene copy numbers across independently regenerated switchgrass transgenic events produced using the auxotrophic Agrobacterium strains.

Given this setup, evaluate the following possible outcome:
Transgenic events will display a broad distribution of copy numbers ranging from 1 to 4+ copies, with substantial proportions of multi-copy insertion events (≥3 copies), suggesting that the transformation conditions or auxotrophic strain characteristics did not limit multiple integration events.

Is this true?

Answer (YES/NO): YES